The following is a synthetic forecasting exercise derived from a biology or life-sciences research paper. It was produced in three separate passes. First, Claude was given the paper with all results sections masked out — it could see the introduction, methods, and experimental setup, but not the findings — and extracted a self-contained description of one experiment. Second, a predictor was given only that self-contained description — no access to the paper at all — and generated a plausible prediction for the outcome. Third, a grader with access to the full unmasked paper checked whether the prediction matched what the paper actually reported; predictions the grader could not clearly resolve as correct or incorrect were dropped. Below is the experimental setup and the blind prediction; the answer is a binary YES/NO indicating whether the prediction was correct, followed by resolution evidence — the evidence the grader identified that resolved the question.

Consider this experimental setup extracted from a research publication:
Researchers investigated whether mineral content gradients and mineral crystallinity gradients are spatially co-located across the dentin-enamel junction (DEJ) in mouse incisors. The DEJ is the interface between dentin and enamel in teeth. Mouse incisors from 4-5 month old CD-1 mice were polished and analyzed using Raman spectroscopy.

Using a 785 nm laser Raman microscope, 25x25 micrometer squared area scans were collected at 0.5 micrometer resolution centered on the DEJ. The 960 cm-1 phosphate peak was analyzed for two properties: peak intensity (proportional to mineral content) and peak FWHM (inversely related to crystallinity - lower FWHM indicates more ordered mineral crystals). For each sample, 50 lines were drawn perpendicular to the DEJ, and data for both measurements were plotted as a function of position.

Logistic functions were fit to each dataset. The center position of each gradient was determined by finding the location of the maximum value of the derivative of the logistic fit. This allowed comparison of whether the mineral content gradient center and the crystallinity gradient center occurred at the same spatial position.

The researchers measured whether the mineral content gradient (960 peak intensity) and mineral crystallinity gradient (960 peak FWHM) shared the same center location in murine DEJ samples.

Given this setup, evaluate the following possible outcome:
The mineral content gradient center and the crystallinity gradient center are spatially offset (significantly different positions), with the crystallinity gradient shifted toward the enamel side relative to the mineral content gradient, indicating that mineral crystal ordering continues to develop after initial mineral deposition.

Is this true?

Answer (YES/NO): NO